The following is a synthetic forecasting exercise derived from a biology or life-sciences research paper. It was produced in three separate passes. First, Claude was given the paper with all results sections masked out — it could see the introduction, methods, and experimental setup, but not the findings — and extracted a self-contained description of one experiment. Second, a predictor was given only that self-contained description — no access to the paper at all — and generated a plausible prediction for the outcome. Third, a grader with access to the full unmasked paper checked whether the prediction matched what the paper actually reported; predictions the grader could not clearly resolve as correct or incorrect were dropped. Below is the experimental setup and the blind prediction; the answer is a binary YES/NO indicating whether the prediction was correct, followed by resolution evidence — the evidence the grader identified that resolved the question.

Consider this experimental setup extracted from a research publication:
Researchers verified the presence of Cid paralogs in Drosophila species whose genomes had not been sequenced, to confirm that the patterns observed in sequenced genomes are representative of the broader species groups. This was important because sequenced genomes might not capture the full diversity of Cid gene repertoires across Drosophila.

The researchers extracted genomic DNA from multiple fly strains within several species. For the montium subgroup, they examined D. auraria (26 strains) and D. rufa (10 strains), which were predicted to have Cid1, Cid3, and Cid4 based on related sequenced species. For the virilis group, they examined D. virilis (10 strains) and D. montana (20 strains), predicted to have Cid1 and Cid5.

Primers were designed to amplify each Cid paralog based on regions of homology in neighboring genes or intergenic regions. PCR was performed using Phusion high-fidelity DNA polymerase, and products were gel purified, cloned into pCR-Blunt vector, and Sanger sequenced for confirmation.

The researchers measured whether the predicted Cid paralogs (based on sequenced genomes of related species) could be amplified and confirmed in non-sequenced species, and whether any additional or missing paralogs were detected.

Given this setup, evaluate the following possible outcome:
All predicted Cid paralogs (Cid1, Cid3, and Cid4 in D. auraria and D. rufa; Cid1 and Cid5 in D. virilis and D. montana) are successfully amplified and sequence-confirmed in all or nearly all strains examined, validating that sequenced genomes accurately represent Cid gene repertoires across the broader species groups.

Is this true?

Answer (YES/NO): YES